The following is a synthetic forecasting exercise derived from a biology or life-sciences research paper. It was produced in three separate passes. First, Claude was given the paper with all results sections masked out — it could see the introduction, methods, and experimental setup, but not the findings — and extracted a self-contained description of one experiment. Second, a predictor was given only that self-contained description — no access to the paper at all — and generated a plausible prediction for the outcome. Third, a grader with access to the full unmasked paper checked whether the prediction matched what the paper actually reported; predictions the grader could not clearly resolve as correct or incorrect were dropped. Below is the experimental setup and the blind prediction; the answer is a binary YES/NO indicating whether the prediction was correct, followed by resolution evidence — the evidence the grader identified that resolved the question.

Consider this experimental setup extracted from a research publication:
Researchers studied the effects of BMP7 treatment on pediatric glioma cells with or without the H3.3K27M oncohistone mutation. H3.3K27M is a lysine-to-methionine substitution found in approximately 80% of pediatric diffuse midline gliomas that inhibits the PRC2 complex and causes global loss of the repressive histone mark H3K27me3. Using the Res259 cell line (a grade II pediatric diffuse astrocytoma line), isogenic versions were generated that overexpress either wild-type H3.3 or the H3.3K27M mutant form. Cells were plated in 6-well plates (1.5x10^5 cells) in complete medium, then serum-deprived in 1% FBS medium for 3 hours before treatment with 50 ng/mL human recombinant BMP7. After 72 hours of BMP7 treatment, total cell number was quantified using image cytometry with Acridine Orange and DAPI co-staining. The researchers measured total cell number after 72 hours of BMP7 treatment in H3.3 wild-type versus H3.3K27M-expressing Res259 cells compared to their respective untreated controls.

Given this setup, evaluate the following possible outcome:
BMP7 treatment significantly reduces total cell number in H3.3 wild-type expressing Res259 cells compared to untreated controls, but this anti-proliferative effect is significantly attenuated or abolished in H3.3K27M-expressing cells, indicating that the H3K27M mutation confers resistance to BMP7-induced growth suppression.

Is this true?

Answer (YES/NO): NO